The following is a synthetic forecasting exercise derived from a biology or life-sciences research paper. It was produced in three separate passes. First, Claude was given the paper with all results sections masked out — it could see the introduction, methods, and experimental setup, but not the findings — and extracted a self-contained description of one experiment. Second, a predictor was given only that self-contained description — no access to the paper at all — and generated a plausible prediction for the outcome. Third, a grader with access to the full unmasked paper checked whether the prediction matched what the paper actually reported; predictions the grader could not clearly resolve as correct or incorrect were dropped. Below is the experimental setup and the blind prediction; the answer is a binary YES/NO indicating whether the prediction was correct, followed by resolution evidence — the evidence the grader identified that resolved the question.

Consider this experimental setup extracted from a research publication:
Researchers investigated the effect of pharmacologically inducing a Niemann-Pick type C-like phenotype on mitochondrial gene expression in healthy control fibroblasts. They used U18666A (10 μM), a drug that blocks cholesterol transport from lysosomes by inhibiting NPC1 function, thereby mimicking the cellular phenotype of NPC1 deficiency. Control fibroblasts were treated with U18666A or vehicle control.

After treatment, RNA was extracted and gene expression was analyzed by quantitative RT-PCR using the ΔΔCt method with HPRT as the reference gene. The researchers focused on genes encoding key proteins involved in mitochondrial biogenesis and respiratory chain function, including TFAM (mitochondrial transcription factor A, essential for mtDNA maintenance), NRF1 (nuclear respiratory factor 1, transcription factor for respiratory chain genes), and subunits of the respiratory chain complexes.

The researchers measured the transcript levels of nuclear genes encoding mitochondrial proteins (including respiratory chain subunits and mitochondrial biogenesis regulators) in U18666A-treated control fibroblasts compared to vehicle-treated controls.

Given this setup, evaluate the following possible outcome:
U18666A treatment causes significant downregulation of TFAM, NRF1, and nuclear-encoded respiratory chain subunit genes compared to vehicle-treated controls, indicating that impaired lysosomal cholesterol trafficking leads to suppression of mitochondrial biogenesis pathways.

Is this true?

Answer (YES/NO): YES